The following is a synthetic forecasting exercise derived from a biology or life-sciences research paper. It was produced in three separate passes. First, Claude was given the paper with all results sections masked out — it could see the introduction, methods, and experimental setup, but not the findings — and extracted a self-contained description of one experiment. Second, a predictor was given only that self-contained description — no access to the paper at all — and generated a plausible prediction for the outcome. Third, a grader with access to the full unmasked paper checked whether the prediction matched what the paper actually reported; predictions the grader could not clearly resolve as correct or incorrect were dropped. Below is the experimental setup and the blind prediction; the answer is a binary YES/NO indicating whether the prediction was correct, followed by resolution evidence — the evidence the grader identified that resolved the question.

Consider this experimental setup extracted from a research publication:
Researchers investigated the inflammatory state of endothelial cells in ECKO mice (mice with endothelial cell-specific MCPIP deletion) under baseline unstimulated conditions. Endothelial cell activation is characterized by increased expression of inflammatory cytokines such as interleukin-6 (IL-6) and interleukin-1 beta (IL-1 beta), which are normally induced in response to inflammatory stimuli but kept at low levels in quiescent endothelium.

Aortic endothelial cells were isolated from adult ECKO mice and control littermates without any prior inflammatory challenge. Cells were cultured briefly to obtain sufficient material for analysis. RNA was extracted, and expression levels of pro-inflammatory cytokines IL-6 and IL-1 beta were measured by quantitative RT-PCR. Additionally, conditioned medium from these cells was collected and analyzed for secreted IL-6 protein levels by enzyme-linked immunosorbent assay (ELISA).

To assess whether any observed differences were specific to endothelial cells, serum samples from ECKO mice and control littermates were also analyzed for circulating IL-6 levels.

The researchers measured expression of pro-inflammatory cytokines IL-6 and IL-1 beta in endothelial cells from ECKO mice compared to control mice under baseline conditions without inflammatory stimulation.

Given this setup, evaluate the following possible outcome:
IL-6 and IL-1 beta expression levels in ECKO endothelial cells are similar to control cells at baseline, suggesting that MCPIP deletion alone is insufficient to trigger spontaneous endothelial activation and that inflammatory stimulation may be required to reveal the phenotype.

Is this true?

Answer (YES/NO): NO